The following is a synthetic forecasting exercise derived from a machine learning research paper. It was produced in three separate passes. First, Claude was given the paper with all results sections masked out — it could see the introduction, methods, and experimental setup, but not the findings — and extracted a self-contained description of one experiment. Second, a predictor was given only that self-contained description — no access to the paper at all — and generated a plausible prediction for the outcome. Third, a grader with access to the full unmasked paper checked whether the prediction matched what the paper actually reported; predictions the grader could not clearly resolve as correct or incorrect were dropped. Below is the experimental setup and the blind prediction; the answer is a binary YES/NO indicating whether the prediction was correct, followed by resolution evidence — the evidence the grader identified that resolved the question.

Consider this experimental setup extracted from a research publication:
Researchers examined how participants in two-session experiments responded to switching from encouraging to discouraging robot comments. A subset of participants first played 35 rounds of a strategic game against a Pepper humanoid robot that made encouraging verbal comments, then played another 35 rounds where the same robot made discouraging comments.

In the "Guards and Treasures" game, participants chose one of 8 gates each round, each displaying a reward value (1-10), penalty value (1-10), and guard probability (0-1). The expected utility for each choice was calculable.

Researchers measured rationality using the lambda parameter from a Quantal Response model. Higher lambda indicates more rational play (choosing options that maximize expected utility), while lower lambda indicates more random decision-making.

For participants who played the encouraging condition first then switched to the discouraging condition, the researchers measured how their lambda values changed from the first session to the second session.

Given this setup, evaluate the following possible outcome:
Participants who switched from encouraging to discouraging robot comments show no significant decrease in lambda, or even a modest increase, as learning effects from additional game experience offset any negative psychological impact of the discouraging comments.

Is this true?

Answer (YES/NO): YES